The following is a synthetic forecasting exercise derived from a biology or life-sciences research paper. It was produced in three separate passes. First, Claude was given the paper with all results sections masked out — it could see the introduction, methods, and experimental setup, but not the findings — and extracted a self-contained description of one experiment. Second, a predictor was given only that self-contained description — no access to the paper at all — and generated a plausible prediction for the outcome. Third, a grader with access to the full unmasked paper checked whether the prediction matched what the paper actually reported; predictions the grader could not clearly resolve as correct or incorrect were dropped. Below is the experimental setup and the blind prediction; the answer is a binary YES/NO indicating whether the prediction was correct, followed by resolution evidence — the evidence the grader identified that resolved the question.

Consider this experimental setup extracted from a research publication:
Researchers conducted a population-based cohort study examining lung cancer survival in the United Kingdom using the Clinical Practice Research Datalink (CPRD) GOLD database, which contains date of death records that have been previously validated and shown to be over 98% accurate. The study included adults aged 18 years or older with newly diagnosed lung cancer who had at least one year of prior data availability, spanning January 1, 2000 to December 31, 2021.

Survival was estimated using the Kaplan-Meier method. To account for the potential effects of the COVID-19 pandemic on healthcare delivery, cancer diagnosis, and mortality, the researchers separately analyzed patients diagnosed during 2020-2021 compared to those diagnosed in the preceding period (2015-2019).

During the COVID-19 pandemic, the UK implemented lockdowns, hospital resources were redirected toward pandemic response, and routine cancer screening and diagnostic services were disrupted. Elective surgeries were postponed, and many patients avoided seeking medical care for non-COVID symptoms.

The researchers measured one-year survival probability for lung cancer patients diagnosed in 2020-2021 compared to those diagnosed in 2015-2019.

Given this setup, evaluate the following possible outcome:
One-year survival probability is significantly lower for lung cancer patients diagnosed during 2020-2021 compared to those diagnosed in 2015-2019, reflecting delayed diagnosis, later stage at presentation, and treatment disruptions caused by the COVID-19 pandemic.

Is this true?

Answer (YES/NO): NO